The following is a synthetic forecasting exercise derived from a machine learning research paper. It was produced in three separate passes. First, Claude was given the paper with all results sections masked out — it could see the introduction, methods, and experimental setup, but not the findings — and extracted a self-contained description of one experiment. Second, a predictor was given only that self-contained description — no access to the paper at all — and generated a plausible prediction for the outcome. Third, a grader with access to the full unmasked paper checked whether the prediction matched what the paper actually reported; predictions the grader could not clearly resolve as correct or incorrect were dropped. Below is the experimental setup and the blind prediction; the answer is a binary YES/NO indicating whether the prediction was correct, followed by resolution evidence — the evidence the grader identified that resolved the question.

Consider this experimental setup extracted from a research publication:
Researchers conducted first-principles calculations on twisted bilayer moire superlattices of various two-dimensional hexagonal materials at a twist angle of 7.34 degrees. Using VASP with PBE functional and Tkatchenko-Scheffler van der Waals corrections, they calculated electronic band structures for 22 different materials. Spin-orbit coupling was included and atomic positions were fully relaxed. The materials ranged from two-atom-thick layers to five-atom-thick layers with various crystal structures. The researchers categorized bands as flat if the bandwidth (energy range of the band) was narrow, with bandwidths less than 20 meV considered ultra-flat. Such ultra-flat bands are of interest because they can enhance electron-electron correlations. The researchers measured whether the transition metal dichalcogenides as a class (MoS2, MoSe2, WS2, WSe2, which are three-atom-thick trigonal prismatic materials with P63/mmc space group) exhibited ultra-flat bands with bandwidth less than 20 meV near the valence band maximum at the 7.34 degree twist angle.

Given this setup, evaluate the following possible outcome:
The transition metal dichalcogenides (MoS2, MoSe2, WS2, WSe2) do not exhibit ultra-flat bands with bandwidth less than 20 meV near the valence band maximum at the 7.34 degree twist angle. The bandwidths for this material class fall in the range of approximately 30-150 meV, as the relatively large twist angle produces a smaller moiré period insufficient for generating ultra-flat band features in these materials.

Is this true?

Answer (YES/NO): NO